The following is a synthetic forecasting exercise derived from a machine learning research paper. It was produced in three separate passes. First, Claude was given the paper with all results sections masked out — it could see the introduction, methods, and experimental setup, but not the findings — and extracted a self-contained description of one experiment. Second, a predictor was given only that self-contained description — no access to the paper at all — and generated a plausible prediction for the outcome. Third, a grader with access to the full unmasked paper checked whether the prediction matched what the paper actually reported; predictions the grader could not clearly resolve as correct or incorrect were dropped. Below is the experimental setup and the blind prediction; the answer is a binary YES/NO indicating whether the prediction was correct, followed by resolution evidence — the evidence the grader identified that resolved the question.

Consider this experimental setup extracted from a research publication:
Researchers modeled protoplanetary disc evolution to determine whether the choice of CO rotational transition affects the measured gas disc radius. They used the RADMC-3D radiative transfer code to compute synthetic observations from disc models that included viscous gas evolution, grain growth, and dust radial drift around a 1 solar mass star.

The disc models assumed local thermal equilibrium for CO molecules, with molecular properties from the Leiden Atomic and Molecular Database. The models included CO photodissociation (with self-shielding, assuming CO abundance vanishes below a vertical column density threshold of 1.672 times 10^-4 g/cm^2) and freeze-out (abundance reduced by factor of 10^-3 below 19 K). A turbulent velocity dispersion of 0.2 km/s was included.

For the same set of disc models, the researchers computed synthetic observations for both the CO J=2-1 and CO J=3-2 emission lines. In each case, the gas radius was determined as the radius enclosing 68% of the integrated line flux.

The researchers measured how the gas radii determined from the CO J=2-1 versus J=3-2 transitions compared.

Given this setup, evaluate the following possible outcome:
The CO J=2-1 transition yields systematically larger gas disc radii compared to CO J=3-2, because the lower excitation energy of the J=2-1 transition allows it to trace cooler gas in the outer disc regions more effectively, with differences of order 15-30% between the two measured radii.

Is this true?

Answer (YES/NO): NO